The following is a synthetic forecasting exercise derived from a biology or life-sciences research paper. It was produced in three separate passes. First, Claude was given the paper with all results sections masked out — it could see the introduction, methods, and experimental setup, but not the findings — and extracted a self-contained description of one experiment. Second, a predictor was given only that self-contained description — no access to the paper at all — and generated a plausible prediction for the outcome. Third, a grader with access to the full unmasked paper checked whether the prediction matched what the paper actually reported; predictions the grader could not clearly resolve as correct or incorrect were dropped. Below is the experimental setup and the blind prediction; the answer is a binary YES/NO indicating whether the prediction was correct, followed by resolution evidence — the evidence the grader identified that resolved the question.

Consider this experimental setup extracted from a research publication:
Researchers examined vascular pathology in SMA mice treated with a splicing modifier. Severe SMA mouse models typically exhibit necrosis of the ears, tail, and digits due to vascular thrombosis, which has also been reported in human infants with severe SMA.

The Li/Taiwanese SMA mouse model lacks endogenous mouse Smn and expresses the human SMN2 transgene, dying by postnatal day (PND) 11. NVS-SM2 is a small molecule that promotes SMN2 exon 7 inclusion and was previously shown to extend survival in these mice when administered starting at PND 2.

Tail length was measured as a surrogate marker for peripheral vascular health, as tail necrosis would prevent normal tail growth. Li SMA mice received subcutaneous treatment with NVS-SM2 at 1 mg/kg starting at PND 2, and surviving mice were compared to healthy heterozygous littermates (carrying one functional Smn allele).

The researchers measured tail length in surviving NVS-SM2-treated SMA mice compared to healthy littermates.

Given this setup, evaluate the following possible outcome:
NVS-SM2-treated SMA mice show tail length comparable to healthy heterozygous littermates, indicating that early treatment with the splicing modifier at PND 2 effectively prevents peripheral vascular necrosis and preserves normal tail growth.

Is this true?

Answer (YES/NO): NO